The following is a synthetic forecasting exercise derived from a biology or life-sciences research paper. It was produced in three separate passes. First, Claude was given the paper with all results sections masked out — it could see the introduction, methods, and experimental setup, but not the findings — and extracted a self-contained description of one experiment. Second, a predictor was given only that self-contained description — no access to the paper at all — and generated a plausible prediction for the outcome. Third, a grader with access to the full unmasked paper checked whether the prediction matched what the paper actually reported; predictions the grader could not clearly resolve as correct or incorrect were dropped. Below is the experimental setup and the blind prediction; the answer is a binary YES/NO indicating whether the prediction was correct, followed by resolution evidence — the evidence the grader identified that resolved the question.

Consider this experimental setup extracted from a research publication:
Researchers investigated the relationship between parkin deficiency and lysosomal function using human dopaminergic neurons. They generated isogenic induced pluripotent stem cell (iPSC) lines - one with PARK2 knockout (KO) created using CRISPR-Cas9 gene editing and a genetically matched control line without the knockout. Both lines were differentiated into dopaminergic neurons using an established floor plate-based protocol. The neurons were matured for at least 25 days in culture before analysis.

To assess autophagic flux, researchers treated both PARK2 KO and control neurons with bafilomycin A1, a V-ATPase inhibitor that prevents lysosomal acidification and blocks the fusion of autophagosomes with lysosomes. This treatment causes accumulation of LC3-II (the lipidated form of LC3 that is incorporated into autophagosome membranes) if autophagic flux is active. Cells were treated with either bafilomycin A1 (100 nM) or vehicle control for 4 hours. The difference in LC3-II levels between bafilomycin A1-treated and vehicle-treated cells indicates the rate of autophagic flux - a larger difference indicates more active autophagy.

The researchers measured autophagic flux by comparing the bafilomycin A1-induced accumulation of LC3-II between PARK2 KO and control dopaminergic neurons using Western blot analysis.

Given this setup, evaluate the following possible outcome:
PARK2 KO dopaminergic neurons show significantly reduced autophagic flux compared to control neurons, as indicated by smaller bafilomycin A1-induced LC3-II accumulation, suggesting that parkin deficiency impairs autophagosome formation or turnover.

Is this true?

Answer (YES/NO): YES